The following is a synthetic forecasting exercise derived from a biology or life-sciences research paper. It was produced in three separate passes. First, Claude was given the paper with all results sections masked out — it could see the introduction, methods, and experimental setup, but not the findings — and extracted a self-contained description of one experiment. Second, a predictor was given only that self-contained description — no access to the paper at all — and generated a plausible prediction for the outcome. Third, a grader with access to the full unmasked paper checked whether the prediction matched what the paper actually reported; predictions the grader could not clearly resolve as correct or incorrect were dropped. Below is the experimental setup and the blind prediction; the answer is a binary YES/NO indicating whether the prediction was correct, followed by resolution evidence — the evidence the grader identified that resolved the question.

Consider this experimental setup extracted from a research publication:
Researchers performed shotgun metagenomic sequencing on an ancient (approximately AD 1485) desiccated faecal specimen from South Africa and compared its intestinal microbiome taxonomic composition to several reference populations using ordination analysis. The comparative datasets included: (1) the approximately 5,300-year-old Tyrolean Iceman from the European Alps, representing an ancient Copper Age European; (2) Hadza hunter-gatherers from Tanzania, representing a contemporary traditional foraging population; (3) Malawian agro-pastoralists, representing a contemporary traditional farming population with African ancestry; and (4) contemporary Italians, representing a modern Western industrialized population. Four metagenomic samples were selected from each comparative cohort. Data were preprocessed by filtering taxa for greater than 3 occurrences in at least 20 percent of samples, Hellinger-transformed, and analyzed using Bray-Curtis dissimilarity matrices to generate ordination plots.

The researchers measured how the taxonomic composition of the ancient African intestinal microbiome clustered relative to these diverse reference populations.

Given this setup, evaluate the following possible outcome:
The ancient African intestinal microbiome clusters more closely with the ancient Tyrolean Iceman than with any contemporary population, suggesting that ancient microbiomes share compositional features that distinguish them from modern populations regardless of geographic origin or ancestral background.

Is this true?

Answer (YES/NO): YES